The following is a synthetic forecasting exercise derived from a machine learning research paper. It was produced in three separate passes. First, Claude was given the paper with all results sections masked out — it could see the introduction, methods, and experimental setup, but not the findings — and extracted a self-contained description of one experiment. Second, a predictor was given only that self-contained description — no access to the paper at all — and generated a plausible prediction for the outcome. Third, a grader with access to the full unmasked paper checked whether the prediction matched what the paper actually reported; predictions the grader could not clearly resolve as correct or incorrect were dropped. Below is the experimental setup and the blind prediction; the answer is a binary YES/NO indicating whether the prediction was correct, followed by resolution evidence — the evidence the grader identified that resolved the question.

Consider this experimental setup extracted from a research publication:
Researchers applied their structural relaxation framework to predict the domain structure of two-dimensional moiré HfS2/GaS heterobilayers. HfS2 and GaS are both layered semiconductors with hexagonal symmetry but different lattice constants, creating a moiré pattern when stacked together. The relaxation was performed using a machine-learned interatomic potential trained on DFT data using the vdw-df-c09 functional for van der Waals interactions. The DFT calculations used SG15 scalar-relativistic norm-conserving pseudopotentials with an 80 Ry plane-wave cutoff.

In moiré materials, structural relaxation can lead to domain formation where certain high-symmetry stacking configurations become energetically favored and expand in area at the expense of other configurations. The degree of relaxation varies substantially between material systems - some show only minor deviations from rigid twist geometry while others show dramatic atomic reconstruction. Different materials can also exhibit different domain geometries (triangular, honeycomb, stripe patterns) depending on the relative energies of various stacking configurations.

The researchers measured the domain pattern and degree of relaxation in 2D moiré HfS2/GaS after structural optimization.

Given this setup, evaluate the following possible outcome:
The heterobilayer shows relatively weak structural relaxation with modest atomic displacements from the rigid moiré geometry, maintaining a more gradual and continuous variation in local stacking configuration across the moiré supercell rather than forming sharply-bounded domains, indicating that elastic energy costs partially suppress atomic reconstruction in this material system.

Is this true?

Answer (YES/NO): NO